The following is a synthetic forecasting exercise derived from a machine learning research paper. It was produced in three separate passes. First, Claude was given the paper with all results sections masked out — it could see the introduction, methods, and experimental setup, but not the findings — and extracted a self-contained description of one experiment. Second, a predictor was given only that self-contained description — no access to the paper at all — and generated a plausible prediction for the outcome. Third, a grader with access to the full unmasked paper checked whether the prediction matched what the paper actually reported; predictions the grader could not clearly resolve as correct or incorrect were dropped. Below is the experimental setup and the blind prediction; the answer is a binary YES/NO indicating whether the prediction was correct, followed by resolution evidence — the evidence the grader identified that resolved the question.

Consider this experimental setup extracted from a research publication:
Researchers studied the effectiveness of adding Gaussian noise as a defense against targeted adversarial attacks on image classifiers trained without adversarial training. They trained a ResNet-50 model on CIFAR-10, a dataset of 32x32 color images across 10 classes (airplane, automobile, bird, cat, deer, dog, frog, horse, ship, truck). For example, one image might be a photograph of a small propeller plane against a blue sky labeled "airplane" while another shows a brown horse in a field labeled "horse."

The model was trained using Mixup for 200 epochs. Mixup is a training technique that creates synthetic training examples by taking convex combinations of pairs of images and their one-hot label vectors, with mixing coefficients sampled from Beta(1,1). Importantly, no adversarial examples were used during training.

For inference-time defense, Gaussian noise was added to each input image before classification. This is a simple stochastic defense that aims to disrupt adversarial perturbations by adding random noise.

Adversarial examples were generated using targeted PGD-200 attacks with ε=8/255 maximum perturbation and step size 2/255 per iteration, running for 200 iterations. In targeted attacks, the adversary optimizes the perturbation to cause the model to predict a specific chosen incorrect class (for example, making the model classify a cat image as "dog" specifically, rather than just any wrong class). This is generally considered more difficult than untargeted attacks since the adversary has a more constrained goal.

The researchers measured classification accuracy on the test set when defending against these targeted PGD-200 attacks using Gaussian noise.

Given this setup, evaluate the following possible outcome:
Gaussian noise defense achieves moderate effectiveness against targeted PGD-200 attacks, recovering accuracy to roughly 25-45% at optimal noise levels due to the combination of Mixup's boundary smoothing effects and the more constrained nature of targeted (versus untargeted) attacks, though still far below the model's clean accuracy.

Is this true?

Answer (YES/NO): YES